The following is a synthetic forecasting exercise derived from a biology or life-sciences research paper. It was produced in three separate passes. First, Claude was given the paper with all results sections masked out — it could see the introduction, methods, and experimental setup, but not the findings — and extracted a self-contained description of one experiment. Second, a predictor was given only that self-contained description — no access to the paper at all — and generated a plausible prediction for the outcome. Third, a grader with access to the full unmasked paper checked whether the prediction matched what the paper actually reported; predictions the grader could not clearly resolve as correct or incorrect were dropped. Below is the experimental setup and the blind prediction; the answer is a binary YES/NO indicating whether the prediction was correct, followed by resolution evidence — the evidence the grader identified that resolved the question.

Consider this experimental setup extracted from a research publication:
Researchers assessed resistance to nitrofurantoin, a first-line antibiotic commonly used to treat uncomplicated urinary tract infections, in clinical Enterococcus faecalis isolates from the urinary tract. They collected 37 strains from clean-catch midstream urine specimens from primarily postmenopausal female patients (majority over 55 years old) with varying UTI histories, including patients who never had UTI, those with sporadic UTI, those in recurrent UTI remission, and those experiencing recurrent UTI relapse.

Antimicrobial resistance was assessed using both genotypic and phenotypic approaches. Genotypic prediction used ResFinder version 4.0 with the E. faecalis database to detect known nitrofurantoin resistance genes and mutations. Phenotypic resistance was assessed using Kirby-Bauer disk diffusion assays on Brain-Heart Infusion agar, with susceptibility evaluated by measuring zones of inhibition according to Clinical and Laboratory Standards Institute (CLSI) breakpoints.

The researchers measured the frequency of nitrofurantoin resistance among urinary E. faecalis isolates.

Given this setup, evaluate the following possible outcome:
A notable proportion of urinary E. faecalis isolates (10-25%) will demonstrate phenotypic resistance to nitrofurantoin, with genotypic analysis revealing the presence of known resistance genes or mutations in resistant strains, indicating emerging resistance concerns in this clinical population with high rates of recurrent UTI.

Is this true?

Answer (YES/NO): NO